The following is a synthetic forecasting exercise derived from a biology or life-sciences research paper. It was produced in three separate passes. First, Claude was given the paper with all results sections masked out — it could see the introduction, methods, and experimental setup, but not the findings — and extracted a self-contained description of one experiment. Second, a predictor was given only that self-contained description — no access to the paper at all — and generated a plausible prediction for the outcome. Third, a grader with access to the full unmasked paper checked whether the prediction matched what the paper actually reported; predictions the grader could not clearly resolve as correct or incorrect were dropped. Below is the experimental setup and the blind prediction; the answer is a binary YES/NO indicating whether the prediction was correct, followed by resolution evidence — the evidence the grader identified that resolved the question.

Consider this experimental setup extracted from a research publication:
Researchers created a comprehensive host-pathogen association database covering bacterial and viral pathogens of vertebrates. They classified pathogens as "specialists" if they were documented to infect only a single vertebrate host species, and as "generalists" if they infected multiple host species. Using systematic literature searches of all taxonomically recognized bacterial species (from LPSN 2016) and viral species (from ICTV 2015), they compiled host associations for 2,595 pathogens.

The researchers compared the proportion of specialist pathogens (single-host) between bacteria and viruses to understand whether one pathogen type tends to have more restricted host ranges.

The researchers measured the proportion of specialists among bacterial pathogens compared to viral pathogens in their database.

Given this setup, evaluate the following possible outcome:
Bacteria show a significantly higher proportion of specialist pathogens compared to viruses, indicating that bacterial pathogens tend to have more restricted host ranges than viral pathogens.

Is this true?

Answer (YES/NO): YES